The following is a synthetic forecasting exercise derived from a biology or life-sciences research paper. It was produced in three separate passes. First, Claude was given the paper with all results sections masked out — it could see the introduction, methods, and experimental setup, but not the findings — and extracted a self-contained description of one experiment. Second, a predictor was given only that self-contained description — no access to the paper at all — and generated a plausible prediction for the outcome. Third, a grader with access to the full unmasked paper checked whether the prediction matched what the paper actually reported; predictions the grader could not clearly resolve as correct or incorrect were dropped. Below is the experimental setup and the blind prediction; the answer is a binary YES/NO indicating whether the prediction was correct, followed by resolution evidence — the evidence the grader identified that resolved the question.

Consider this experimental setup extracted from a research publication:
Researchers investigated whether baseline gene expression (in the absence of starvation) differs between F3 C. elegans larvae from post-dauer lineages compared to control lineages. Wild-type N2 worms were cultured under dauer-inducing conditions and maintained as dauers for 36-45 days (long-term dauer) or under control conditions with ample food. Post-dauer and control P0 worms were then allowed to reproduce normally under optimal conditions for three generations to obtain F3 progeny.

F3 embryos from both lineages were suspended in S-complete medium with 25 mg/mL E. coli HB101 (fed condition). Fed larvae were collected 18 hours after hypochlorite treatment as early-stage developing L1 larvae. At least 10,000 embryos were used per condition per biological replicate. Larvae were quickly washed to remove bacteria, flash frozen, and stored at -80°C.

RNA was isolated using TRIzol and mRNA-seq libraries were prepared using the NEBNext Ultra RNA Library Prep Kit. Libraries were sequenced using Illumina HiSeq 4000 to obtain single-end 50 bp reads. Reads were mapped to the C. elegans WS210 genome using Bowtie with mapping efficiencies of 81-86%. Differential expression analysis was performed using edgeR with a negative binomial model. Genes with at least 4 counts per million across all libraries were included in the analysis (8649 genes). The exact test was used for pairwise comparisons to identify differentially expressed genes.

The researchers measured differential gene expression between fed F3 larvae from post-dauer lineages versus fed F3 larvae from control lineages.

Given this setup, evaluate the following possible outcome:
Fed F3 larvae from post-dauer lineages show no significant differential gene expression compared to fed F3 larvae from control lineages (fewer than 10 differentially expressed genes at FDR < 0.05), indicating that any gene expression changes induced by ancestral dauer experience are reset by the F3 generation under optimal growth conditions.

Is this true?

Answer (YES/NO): NO